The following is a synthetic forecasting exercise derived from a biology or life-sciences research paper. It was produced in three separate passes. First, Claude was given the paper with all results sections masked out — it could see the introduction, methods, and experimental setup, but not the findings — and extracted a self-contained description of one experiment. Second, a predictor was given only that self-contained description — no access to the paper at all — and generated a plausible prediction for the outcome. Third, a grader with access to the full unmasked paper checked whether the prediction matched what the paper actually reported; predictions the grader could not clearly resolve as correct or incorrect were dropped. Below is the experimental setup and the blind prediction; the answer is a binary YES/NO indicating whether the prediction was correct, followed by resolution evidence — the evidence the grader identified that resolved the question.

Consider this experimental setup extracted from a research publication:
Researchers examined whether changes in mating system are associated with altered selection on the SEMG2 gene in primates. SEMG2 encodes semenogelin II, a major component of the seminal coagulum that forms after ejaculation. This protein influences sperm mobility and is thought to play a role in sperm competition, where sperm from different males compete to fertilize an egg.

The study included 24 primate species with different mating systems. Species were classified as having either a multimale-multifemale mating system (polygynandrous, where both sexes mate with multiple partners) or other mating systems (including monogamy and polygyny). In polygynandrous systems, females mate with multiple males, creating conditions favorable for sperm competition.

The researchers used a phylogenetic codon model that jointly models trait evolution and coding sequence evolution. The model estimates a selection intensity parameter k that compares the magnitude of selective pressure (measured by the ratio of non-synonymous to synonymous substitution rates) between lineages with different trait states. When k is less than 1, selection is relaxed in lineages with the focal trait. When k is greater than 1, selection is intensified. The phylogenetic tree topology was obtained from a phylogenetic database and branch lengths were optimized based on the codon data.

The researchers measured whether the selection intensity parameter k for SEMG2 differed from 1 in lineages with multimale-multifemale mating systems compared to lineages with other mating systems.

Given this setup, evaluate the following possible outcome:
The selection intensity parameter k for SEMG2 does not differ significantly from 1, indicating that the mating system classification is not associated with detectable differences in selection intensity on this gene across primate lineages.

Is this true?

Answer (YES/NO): NO